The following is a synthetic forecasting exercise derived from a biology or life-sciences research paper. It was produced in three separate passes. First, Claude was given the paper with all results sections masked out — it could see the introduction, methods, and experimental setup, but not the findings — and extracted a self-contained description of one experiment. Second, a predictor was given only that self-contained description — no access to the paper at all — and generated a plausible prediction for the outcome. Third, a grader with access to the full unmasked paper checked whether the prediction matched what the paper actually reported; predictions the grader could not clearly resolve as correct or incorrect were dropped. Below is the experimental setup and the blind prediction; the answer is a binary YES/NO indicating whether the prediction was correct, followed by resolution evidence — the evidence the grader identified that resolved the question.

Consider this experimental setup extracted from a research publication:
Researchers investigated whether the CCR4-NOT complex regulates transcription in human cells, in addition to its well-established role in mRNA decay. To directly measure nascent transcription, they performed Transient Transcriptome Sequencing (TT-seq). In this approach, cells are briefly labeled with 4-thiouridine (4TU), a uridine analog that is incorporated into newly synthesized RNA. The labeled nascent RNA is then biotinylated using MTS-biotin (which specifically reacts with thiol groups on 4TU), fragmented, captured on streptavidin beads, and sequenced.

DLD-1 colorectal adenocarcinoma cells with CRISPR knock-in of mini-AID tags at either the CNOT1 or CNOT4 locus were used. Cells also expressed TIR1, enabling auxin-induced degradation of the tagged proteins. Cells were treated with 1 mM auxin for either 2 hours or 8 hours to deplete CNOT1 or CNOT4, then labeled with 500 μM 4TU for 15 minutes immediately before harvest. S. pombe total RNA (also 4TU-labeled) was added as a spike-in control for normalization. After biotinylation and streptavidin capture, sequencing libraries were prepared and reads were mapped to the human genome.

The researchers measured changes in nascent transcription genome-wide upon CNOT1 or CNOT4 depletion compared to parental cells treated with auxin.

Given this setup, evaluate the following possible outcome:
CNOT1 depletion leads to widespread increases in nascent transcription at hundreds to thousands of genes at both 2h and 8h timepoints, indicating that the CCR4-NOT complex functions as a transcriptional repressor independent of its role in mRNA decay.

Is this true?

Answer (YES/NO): YES